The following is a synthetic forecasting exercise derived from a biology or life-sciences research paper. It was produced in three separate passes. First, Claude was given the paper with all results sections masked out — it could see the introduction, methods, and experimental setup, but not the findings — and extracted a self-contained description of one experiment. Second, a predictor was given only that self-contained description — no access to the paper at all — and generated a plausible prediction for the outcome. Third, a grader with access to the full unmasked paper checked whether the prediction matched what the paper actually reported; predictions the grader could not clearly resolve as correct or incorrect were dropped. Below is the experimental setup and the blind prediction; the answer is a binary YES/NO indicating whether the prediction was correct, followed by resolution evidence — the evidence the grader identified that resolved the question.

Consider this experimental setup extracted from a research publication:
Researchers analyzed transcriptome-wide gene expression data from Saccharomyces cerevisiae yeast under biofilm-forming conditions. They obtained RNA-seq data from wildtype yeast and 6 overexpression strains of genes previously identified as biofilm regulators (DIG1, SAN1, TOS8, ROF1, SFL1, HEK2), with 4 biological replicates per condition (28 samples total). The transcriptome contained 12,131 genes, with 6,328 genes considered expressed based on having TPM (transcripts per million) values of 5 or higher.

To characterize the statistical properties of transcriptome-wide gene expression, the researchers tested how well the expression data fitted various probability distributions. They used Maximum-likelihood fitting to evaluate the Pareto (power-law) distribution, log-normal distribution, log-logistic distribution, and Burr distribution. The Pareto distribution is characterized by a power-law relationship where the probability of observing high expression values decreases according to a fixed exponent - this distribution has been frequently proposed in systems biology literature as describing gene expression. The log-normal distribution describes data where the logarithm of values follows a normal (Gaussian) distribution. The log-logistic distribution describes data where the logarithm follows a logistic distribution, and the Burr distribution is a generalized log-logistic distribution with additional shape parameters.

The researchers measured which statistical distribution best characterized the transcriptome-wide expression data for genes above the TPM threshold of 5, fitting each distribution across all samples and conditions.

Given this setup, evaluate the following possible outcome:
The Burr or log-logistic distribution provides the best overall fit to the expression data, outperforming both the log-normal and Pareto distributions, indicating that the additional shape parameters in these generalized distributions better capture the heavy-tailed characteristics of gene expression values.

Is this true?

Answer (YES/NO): NO